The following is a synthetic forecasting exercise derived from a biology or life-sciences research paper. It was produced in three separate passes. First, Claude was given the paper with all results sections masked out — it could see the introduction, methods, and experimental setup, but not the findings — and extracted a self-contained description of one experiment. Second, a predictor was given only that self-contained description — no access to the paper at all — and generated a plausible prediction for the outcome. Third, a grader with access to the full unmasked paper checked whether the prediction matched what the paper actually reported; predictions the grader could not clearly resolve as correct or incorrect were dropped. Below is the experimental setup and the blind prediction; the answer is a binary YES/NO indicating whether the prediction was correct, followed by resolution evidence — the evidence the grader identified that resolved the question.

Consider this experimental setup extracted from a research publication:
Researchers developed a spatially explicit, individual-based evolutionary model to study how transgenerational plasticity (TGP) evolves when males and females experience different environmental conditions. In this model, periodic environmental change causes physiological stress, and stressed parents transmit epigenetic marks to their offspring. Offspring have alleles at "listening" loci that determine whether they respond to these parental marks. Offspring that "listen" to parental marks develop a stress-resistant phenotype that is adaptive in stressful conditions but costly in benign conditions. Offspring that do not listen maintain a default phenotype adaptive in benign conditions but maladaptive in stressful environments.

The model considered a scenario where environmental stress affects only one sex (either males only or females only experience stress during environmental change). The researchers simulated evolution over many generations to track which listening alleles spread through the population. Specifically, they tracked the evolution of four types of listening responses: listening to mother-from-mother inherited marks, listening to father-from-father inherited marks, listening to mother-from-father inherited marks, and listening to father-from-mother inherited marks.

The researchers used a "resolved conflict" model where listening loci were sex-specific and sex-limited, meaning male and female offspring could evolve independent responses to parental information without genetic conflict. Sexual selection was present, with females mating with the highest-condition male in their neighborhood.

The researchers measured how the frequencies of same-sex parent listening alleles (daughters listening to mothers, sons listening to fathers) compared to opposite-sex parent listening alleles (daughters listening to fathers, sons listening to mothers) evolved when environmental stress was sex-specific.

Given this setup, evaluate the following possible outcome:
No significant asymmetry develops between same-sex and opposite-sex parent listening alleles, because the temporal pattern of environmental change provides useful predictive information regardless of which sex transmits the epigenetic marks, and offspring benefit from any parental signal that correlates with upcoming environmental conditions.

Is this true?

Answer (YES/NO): NO